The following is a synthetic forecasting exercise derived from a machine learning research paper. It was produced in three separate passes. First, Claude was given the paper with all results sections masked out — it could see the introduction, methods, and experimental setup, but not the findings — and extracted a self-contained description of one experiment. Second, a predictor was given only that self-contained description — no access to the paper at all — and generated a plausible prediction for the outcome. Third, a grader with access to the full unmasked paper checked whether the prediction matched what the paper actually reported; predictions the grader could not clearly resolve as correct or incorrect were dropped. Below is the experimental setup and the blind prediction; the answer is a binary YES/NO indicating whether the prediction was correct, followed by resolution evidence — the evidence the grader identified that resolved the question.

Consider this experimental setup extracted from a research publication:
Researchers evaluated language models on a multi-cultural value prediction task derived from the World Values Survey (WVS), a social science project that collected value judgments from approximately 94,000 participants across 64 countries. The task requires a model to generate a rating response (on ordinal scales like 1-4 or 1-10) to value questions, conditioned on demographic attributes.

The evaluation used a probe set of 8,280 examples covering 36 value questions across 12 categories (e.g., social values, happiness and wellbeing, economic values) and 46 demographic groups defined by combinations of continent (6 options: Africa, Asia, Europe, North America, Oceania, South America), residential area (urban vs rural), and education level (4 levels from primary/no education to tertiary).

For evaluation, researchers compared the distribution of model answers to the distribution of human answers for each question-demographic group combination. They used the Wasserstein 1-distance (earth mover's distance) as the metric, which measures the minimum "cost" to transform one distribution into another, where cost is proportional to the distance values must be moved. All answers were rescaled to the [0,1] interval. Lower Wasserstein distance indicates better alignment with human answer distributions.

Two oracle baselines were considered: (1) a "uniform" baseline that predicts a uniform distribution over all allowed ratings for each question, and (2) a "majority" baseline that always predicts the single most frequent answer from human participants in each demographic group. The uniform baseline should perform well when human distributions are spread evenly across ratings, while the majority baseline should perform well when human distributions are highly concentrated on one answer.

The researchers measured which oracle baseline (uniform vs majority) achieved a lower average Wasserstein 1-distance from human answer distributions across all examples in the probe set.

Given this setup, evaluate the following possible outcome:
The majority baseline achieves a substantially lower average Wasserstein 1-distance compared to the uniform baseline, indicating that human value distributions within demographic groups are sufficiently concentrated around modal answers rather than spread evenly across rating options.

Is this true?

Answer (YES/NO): NO